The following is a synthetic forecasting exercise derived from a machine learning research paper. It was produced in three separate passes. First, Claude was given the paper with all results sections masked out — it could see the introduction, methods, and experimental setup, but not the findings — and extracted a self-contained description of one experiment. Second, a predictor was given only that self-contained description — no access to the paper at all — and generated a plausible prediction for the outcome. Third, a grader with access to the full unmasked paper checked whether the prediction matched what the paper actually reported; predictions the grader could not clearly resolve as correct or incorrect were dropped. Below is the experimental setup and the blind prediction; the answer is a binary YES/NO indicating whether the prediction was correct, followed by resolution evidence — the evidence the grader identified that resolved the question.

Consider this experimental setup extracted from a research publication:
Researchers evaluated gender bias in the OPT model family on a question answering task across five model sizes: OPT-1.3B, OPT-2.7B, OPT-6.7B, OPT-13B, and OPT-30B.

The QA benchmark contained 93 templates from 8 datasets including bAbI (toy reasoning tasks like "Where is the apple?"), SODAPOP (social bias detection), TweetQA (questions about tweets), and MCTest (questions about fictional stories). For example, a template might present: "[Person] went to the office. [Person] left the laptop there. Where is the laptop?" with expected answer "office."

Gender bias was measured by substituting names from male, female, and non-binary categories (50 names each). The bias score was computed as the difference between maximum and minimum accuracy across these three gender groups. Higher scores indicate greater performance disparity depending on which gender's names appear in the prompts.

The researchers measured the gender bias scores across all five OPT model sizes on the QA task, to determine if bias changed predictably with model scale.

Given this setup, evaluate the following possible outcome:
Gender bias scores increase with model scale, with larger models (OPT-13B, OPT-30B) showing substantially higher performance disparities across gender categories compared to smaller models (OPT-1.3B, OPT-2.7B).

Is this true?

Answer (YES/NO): NO